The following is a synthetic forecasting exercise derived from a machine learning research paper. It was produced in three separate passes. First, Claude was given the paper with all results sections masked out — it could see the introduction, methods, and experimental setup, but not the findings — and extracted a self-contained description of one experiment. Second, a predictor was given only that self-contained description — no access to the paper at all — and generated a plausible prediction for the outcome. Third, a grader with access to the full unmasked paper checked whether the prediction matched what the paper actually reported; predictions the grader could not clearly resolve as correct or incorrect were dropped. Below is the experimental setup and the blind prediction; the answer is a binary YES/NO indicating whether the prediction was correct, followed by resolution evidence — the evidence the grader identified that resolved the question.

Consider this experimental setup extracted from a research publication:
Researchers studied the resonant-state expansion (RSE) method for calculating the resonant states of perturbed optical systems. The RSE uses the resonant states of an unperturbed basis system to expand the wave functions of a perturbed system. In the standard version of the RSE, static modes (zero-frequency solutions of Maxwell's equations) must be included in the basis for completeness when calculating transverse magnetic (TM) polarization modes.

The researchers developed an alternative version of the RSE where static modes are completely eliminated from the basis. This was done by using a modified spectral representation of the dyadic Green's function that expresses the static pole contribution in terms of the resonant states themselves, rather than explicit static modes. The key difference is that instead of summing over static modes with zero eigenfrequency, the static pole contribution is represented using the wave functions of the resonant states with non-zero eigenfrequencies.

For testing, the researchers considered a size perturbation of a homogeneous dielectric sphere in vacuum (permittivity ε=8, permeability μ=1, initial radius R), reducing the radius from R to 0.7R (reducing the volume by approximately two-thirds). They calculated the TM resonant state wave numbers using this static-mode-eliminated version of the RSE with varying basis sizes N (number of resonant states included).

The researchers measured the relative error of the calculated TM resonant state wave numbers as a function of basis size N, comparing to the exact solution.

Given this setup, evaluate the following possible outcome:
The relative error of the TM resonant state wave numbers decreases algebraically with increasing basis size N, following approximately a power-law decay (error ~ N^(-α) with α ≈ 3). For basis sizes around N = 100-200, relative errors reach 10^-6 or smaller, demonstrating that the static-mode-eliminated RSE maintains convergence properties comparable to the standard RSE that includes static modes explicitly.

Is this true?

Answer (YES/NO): NO